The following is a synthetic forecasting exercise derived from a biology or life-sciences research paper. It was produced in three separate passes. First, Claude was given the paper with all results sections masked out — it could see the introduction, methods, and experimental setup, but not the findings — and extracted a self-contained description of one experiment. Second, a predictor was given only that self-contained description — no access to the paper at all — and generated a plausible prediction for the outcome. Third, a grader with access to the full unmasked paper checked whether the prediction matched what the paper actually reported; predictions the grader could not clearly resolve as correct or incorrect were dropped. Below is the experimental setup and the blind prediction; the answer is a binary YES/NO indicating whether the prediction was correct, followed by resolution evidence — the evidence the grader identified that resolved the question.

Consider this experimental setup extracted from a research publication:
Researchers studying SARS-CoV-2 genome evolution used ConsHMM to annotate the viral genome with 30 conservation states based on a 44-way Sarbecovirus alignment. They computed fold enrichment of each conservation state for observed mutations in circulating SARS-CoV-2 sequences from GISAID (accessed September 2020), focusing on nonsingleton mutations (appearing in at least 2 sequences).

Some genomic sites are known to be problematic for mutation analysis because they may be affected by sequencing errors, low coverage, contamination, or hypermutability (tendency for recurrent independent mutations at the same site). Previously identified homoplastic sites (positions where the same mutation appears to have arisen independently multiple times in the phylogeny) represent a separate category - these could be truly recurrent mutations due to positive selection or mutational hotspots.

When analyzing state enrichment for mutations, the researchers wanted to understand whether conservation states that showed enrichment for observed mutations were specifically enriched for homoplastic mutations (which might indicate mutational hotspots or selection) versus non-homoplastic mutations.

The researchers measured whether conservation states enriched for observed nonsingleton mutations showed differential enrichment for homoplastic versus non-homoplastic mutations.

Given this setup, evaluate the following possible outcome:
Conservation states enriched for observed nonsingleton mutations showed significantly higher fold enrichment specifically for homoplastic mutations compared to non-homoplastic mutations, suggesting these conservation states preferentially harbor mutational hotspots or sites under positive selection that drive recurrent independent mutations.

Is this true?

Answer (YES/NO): YES